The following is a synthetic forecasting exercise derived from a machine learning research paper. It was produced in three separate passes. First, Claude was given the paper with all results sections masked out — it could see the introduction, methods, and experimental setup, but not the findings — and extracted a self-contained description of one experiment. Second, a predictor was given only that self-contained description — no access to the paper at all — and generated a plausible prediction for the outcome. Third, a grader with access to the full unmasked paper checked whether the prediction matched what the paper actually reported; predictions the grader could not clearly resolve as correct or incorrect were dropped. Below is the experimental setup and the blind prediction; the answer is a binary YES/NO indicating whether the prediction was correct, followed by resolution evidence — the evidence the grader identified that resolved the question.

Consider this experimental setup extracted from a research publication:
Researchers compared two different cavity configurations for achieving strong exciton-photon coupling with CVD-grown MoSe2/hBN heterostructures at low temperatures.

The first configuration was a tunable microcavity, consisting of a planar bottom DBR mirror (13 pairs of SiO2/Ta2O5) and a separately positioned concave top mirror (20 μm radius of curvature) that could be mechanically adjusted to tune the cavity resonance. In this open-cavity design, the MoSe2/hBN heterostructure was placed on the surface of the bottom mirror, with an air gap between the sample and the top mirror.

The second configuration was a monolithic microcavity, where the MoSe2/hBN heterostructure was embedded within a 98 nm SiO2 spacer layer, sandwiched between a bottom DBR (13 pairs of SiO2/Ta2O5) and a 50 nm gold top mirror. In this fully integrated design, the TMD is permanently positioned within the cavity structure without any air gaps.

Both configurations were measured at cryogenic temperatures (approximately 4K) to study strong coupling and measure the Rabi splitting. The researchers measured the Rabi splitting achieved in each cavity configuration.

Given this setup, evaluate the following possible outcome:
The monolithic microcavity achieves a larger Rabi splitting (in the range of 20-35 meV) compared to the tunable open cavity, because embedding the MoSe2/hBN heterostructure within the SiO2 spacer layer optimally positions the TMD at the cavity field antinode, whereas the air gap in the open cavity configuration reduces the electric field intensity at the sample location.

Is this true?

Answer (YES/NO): NO